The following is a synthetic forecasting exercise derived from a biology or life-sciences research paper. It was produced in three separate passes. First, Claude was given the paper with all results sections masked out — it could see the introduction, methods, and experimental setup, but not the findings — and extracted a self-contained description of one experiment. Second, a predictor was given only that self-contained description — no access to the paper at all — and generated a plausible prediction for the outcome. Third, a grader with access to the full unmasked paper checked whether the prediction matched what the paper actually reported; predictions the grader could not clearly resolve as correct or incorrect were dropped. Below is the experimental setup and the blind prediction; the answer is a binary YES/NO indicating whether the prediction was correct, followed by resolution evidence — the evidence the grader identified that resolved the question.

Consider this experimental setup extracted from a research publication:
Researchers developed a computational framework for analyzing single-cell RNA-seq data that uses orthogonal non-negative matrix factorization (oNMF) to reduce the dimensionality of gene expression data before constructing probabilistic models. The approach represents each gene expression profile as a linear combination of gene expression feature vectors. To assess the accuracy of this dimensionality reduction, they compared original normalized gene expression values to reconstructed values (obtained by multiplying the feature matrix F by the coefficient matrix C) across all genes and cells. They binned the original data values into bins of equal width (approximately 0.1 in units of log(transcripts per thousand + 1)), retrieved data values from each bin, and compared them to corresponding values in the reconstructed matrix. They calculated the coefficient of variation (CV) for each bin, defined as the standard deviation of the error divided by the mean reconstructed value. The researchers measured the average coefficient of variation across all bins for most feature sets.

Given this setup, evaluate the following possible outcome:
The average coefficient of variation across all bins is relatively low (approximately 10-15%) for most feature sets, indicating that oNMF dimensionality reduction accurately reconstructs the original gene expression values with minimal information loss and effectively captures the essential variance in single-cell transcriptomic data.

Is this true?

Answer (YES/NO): NO